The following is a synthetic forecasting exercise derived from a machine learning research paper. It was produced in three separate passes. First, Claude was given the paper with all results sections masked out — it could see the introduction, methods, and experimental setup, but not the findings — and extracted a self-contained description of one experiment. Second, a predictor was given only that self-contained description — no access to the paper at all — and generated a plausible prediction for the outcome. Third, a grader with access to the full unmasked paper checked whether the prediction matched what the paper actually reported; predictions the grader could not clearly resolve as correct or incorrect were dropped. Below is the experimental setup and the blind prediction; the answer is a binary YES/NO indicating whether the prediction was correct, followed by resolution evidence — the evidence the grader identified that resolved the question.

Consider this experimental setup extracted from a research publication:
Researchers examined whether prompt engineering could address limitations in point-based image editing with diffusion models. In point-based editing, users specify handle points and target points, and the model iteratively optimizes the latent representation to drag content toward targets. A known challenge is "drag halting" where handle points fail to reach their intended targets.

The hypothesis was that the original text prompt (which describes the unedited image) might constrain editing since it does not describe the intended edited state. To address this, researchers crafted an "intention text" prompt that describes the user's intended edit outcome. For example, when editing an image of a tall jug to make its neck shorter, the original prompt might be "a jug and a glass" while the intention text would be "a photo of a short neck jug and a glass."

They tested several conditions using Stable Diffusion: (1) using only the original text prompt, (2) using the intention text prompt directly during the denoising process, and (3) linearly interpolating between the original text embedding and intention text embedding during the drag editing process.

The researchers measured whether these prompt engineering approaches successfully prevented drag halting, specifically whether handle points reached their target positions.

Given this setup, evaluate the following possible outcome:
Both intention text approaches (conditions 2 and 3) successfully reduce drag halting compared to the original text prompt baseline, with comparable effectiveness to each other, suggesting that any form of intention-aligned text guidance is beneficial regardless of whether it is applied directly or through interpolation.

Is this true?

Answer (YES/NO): NO